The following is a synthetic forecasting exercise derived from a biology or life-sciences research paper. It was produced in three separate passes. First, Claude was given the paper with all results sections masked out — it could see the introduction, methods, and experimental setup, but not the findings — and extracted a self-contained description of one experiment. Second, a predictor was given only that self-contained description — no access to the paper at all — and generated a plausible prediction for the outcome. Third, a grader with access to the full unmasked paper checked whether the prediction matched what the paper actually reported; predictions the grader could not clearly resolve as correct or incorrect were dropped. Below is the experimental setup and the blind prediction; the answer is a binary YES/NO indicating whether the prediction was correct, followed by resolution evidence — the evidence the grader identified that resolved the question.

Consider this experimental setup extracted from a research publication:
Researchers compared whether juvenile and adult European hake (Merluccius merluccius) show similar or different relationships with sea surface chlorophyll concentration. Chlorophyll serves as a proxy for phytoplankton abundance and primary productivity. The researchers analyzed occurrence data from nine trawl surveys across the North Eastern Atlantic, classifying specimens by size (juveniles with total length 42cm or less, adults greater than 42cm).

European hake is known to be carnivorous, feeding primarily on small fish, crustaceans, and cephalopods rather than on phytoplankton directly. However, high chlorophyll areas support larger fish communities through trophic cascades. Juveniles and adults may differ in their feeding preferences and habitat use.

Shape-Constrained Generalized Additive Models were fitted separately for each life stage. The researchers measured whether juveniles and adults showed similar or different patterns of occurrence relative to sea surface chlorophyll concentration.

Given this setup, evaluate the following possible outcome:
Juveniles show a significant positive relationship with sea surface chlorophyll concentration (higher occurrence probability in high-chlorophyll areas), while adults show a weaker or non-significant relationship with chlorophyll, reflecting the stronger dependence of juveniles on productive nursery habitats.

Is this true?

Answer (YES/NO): NO